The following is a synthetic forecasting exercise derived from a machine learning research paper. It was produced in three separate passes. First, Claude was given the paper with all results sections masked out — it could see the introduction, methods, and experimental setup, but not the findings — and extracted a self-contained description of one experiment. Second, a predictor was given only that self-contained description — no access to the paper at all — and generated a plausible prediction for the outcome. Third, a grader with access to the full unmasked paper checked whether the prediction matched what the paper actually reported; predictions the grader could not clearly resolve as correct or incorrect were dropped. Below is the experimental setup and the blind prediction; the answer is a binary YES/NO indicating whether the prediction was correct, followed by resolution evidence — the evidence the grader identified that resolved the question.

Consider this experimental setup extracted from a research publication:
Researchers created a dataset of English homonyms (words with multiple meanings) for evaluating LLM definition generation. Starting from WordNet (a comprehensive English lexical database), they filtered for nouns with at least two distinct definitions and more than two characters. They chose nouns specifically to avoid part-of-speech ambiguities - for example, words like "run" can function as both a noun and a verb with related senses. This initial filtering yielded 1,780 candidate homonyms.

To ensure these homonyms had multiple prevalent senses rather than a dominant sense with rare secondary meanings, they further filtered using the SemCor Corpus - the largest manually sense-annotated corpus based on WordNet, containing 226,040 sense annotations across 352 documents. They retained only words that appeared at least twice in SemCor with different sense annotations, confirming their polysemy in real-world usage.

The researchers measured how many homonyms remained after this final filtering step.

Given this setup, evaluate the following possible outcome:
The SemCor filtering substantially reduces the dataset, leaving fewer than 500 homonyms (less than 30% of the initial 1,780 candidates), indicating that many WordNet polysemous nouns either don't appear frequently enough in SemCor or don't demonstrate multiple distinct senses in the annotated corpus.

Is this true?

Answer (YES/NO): YES